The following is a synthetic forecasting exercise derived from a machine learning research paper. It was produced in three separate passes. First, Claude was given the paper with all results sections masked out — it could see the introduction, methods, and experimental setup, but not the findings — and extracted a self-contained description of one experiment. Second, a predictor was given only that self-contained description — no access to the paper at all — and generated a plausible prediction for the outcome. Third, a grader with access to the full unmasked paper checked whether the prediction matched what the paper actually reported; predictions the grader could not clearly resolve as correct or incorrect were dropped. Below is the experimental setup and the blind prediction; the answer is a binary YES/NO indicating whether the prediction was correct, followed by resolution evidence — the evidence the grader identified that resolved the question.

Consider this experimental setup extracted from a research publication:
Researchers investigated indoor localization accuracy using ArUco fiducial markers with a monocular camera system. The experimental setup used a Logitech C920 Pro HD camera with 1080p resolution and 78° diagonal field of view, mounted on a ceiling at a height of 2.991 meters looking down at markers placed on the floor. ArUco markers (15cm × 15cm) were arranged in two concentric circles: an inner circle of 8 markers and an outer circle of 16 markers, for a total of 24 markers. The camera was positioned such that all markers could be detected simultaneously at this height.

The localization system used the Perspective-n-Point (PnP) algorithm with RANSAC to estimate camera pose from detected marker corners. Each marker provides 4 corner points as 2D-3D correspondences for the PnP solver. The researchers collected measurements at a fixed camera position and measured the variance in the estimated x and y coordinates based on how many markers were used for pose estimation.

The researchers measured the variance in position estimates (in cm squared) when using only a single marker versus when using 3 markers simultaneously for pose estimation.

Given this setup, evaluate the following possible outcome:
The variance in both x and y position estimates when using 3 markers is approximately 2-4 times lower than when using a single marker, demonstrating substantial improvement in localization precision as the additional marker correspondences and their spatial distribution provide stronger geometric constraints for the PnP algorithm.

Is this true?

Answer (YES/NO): NO